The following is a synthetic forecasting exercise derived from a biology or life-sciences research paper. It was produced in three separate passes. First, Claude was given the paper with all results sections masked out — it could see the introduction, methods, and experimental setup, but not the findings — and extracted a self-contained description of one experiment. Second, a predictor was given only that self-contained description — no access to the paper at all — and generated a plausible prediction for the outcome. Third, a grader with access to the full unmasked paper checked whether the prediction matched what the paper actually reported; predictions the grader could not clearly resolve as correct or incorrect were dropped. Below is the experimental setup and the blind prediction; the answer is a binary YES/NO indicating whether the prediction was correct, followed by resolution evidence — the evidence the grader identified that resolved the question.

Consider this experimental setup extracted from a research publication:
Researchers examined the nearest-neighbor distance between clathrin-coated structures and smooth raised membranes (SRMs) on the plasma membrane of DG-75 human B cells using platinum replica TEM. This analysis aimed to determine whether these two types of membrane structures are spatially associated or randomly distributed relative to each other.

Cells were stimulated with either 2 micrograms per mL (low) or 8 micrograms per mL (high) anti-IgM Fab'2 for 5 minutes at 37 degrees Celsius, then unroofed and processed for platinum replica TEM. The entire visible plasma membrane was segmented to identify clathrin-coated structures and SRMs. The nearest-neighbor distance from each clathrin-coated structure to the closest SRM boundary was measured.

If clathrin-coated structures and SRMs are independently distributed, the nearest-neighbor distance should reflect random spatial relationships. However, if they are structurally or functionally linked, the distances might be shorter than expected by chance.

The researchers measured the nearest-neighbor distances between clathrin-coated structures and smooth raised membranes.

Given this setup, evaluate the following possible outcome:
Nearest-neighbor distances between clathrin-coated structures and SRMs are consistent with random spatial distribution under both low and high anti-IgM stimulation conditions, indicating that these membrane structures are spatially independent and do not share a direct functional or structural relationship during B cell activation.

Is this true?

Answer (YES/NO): NO